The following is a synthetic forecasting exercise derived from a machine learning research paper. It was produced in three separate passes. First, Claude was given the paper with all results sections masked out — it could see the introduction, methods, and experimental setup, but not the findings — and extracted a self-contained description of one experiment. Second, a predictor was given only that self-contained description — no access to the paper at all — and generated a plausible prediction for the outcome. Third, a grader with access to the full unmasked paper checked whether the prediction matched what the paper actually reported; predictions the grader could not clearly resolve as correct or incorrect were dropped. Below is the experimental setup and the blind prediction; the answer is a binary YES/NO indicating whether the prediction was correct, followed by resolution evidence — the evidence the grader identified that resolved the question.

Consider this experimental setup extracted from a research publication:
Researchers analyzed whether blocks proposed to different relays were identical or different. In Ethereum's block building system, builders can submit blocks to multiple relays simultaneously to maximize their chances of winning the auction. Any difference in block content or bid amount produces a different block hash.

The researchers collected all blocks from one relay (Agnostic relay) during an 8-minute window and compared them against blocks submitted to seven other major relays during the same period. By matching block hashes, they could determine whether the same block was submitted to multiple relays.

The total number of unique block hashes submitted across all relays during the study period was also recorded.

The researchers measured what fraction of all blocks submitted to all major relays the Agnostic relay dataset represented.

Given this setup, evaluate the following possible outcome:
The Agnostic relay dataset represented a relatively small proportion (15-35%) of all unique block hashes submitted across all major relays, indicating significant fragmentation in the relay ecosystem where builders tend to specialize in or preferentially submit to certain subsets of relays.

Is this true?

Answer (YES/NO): YES